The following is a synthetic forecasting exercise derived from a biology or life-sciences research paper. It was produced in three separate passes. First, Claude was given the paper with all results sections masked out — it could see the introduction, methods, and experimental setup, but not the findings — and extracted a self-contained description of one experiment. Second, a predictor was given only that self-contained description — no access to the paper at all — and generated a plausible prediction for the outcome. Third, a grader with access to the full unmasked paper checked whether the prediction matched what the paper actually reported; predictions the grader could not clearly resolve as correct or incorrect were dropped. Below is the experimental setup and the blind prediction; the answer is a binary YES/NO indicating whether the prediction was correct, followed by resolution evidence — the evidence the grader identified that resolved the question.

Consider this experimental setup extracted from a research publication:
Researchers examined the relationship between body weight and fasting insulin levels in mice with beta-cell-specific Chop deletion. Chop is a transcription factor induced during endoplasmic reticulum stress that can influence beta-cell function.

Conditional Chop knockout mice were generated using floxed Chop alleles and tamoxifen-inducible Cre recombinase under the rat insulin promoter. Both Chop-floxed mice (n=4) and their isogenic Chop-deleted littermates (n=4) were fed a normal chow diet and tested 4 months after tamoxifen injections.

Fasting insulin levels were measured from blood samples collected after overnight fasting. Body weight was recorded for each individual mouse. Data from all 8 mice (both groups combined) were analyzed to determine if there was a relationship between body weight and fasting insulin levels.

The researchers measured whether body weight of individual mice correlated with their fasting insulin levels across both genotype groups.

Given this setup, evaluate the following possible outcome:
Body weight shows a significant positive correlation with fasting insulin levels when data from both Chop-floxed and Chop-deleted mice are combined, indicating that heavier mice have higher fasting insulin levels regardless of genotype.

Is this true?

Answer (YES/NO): YES